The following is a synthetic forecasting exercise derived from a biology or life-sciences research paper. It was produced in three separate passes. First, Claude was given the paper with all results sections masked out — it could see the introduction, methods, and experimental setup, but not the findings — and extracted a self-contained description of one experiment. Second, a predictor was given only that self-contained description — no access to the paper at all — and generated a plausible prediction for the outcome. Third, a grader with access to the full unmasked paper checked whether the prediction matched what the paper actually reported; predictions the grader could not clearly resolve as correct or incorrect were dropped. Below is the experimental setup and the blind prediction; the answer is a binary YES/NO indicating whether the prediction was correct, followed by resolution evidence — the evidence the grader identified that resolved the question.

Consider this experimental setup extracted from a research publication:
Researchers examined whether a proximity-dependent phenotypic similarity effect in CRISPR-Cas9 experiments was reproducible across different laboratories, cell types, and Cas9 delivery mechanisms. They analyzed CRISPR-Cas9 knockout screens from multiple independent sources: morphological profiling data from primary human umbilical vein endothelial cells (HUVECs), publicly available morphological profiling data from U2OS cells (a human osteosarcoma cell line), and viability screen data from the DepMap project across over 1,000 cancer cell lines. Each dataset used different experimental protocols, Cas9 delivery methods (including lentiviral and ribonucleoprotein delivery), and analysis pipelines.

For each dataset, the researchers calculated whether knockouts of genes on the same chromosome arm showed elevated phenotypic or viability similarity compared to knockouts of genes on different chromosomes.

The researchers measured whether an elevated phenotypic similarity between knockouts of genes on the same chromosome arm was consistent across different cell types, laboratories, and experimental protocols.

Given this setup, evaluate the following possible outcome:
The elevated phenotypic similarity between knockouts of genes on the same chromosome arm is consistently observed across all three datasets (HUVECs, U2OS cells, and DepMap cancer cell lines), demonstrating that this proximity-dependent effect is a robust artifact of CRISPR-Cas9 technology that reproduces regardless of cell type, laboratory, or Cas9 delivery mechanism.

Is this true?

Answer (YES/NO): YES